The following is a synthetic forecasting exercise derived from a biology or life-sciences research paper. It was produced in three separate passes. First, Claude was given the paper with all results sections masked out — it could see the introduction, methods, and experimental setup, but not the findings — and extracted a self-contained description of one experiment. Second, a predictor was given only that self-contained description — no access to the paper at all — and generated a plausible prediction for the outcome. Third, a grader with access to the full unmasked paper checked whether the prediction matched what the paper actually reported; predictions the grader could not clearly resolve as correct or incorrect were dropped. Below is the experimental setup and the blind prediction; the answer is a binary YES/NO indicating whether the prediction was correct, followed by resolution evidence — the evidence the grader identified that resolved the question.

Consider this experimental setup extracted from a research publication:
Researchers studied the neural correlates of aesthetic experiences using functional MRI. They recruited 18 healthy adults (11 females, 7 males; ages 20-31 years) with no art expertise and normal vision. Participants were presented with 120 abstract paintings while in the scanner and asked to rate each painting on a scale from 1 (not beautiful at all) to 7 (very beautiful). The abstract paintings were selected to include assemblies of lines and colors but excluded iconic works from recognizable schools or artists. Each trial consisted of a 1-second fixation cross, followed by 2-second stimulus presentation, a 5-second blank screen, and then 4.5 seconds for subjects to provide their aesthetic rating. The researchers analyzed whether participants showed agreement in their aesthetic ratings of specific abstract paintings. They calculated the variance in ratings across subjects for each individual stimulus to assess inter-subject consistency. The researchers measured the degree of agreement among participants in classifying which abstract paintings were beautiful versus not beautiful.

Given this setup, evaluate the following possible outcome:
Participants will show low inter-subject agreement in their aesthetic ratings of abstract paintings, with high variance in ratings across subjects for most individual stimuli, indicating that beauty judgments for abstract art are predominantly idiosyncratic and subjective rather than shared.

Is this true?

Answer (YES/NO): YES